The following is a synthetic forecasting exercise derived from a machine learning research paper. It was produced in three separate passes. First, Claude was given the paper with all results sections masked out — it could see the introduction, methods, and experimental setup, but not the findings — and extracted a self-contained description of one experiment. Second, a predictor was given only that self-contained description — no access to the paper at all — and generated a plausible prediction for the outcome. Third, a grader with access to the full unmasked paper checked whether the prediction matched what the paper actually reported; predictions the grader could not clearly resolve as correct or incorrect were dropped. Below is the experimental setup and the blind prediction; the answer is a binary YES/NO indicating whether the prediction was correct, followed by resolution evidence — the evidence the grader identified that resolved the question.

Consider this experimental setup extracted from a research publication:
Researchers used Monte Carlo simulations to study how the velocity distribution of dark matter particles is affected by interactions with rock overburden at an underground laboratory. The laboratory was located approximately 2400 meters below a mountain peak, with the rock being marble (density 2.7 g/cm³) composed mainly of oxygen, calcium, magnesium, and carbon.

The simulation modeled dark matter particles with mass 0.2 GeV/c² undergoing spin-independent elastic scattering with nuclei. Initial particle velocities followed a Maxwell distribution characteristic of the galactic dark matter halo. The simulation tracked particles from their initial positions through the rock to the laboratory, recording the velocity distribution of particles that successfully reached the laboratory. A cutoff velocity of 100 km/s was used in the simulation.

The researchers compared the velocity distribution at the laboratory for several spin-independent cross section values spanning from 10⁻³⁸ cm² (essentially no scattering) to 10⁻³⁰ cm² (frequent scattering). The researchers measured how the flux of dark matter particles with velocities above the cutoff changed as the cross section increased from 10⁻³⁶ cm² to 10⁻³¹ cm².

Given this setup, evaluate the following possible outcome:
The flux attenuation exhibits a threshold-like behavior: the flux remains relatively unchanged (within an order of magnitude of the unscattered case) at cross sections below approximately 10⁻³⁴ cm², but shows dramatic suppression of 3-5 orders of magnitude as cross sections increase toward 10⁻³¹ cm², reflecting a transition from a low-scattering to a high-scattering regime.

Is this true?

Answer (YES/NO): NO